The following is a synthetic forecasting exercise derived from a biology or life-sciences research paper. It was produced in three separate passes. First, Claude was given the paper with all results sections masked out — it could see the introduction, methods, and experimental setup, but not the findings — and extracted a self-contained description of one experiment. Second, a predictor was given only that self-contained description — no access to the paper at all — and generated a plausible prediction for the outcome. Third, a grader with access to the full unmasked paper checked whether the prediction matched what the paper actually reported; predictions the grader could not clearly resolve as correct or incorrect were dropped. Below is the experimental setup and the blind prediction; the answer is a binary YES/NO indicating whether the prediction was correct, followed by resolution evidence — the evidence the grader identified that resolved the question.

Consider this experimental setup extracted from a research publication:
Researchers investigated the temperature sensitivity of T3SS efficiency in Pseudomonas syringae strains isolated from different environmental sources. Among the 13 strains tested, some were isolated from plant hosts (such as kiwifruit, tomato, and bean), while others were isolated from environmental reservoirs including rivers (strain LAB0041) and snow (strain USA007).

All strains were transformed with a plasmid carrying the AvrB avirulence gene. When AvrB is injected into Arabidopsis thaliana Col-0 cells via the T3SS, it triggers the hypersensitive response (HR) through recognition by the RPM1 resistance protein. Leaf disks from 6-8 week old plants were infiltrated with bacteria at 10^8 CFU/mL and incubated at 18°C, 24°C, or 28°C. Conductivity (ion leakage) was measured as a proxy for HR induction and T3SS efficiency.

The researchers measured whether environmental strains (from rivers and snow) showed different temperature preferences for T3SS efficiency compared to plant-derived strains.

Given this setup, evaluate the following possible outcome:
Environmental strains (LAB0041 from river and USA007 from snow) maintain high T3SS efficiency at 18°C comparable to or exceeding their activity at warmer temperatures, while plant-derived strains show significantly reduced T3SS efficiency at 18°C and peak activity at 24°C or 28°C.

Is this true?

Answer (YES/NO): NO